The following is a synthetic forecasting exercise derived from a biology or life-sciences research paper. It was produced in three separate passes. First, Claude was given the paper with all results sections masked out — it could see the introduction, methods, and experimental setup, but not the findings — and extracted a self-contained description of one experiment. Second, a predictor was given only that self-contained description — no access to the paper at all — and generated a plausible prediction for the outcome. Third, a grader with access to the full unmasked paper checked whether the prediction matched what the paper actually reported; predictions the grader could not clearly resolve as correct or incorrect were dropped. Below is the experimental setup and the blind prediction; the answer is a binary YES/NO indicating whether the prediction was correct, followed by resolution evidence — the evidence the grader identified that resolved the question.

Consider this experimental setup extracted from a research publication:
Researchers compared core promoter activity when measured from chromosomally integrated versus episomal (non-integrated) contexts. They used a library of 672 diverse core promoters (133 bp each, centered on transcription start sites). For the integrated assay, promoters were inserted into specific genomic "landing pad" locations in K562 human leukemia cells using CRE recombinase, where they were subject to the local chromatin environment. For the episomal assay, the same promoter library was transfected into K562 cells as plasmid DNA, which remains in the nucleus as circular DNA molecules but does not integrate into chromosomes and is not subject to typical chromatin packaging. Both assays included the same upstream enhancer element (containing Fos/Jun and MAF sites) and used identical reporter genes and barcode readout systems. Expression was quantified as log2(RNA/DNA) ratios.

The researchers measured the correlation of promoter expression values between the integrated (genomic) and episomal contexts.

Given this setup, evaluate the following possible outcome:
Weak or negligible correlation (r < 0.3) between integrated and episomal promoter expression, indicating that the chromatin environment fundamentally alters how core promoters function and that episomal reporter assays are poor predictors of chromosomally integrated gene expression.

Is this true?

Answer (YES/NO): NO